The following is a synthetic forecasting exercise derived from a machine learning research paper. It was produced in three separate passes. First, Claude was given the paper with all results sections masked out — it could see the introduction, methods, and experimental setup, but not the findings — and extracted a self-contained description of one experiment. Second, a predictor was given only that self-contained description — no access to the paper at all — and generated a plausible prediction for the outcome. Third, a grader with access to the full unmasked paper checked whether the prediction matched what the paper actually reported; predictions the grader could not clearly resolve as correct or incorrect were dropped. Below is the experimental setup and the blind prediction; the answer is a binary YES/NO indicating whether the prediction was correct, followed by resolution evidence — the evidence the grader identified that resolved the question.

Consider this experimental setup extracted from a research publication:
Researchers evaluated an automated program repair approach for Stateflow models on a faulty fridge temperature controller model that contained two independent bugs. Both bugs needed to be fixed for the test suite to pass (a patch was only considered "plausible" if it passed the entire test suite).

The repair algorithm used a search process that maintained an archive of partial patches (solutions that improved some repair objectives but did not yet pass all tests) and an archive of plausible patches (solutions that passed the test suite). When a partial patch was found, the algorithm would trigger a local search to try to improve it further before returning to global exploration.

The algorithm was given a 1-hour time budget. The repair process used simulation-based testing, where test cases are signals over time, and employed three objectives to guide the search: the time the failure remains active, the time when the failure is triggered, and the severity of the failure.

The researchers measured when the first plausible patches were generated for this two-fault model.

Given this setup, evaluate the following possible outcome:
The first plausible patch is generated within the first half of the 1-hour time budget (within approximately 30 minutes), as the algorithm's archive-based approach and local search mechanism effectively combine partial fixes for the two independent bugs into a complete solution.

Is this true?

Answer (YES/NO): YES